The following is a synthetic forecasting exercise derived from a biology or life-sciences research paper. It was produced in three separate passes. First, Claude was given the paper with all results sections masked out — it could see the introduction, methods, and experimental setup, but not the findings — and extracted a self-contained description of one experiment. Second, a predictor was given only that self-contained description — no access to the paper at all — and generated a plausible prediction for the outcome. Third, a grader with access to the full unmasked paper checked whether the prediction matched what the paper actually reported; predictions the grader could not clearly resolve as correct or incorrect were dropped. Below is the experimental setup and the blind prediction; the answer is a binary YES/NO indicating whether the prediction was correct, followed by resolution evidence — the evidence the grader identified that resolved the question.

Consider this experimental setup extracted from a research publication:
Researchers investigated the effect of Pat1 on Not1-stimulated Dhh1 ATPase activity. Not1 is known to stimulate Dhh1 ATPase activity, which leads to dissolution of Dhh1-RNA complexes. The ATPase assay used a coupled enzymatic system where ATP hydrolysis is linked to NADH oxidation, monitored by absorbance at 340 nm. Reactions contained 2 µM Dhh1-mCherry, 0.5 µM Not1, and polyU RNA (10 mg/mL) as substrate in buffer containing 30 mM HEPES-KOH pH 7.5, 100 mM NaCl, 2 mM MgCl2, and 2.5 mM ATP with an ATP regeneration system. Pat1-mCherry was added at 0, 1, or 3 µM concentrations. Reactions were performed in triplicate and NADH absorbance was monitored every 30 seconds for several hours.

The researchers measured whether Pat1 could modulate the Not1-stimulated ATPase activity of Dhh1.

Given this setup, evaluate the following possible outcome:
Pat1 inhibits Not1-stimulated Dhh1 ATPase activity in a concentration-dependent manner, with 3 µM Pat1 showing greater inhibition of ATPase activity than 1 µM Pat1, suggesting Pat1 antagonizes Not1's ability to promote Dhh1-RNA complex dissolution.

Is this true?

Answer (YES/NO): NO